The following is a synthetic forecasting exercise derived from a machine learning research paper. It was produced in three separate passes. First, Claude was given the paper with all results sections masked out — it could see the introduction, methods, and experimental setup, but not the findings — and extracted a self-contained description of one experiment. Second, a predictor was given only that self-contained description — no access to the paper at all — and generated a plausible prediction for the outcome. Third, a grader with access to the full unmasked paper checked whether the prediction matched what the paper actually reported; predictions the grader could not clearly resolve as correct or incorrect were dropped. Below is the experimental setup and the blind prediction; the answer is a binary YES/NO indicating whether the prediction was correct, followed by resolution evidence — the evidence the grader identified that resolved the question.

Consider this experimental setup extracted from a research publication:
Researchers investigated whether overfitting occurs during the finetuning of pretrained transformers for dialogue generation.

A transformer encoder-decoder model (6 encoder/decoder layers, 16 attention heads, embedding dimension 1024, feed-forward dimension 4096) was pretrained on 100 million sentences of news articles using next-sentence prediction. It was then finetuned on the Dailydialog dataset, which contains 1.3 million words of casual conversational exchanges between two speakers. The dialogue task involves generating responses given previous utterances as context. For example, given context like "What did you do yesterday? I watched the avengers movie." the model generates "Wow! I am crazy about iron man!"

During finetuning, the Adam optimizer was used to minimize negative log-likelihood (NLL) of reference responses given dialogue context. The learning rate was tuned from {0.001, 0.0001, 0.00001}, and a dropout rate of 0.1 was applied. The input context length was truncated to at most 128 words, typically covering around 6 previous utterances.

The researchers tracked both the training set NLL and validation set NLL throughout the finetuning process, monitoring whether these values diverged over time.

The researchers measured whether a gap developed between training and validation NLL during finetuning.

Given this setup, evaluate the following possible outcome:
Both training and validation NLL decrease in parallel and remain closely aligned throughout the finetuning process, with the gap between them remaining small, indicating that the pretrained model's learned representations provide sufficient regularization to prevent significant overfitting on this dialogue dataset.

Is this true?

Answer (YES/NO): NO